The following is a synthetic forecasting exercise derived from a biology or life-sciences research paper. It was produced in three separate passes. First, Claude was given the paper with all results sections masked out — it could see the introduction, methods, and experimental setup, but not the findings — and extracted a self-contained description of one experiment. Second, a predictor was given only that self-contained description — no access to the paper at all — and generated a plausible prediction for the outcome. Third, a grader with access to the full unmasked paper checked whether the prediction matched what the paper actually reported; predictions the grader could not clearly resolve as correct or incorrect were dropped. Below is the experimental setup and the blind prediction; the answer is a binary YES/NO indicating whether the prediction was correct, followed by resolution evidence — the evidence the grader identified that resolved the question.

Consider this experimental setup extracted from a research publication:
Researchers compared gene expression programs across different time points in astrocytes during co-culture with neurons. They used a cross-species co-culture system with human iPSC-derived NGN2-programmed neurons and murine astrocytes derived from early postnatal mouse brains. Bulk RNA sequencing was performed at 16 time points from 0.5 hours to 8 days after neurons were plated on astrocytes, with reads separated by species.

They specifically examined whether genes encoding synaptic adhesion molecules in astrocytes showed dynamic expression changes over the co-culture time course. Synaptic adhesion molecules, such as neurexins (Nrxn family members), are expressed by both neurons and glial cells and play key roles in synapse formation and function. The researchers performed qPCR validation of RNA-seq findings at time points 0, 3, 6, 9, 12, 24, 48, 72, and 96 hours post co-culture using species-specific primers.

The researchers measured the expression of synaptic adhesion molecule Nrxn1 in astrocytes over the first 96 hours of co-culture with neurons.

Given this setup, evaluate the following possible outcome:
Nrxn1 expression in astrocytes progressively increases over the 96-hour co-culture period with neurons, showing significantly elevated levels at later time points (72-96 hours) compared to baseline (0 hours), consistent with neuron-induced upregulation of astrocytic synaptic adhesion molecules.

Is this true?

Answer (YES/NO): NO